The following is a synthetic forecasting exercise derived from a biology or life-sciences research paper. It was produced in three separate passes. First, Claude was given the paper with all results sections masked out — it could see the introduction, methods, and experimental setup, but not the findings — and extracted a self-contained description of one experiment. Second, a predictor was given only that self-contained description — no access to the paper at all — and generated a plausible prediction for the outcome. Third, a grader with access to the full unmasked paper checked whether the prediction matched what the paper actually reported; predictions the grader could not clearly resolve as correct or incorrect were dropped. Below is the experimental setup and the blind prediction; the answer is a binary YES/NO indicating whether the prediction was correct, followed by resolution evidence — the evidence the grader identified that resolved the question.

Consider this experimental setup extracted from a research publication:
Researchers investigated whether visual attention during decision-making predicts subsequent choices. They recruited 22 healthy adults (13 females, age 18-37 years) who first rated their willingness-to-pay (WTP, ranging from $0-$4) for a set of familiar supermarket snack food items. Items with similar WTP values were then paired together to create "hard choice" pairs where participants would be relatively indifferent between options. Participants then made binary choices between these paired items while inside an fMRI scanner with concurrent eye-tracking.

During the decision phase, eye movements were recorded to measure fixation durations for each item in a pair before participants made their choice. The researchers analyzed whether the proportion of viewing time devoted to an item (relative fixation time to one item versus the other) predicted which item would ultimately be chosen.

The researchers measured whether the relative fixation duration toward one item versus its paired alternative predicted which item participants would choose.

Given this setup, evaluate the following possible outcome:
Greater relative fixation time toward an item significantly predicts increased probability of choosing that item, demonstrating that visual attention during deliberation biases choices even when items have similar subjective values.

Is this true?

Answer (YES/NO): YES